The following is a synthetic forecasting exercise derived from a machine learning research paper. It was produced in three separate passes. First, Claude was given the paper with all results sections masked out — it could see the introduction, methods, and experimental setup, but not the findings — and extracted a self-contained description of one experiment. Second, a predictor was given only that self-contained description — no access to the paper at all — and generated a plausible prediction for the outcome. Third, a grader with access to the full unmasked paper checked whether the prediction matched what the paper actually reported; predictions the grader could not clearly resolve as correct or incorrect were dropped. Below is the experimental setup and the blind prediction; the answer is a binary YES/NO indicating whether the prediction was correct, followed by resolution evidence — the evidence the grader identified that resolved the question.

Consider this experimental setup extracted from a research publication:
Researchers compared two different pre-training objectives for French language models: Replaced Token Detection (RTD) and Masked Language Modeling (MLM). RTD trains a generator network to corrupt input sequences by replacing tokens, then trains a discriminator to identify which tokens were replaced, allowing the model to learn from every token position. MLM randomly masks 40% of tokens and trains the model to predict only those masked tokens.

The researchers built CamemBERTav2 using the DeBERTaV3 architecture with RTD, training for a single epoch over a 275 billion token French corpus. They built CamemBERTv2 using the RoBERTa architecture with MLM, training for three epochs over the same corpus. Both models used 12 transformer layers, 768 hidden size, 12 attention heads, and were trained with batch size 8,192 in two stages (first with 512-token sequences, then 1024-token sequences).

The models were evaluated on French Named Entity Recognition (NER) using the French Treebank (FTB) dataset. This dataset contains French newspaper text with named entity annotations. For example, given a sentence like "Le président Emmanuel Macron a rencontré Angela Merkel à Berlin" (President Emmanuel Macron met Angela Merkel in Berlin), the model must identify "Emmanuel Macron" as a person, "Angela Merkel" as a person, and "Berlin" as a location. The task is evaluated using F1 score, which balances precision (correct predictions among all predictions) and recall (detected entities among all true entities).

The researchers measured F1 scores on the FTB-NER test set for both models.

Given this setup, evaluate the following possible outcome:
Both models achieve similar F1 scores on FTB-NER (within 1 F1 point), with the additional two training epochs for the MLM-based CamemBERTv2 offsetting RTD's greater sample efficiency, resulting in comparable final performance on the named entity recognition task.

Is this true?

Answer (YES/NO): NO